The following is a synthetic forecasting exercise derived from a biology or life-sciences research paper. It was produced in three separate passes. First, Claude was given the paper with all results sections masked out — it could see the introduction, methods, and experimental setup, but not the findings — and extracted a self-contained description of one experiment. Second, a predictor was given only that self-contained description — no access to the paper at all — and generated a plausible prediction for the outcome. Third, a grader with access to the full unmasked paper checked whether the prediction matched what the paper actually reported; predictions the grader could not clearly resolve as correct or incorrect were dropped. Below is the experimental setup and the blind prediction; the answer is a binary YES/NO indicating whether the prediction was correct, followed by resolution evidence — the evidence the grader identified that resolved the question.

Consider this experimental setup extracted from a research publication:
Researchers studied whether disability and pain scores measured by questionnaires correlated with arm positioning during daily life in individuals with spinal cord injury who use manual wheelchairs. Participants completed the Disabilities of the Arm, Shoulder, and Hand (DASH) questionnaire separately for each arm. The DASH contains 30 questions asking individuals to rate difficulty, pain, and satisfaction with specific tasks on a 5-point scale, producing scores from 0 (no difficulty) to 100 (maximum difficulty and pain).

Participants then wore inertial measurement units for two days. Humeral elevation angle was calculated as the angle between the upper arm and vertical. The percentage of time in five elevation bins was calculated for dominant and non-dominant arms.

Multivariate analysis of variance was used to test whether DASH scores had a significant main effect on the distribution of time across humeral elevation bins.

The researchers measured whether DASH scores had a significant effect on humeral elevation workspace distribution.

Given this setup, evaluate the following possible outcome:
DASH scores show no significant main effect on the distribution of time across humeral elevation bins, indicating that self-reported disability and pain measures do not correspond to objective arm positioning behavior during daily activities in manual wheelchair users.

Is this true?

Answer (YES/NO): YES